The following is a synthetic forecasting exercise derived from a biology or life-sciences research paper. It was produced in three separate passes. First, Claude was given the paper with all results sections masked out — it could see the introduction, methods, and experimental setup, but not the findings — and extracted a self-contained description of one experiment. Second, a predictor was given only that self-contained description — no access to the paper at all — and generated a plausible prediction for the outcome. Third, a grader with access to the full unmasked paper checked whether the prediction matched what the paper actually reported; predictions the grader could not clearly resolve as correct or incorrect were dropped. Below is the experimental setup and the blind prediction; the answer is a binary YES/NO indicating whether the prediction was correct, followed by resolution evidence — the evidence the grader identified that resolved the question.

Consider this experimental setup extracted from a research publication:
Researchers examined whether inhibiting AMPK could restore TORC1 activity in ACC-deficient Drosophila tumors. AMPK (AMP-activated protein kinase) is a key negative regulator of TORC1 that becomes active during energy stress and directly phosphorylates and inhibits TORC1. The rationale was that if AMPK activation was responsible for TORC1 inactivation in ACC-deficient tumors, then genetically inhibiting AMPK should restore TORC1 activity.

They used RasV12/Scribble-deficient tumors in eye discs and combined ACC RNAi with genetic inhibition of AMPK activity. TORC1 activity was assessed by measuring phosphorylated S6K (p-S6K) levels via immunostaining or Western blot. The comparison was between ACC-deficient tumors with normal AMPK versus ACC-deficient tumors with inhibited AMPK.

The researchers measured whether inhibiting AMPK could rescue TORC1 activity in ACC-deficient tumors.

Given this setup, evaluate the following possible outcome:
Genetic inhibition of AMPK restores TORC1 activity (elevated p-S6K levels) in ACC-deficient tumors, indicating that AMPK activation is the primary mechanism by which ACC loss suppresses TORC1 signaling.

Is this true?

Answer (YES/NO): NO